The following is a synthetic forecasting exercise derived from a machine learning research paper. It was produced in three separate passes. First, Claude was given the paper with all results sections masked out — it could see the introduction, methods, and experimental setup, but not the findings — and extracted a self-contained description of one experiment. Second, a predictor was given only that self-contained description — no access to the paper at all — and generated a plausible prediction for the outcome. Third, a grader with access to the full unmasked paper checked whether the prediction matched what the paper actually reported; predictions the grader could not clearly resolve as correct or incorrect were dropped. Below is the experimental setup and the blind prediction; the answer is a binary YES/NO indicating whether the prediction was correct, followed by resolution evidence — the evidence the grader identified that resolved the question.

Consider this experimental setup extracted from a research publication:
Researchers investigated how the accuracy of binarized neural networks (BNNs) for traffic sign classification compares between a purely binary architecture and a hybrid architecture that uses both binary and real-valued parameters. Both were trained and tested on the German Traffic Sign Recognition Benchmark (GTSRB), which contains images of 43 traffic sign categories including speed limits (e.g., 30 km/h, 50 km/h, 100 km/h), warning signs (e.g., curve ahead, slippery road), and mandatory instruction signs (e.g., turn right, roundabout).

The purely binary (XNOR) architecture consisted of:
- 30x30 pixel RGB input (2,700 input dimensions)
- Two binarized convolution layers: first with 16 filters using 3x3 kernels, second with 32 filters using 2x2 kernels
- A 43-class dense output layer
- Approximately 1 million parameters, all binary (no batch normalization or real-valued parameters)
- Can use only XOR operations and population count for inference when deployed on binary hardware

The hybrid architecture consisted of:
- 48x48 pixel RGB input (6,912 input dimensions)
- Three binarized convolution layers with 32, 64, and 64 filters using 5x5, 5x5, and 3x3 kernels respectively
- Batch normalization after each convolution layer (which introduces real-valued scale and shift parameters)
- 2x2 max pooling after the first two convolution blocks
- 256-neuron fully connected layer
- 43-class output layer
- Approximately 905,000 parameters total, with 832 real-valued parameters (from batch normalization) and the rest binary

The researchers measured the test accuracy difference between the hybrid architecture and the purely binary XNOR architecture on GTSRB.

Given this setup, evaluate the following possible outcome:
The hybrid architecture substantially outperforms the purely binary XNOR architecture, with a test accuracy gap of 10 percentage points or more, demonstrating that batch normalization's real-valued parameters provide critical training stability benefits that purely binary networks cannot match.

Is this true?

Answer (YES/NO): YES